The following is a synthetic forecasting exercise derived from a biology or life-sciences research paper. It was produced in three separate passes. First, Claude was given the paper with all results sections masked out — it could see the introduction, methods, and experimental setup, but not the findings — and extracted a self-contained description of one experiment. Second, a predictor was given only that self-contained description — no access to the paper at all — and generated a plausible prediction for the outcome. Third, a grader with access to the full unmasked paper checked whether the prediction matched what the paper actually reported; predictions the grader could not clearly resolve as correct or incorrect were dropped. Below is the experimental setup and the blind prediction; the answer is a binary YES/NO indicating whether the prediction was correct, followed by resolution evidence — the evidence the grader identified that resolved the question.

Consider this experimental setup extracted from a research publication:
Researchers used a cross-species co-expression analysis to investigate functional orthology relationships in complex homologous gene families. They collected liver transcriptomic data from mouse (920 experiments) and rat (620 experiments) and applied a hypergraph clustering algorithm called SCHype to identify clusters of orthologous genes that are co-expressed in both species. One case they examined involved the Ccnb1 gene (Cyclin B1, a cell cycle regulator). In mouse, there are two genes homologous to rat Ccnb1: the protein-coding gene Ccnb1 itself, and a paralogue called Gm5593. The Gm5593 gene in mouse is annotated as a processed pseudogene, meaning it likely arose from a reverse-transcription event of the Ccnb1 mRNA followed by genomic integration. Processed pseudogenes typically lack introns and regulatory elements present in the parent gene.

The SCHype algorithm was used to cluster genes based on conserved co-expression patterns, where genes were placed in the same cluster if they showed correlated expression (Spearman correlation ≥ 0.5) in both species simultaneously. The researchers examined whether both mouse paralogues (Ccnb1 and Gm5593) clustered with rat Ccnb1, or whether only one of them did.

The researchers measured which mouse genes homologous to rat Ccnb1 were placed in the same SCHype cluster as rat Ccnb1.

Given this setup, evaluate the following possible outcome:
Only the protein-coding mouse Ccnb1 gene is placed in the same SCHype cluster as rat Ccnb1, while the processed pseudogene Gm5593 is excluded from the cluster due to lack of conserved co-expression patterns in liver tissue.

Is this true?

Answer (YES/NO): YES